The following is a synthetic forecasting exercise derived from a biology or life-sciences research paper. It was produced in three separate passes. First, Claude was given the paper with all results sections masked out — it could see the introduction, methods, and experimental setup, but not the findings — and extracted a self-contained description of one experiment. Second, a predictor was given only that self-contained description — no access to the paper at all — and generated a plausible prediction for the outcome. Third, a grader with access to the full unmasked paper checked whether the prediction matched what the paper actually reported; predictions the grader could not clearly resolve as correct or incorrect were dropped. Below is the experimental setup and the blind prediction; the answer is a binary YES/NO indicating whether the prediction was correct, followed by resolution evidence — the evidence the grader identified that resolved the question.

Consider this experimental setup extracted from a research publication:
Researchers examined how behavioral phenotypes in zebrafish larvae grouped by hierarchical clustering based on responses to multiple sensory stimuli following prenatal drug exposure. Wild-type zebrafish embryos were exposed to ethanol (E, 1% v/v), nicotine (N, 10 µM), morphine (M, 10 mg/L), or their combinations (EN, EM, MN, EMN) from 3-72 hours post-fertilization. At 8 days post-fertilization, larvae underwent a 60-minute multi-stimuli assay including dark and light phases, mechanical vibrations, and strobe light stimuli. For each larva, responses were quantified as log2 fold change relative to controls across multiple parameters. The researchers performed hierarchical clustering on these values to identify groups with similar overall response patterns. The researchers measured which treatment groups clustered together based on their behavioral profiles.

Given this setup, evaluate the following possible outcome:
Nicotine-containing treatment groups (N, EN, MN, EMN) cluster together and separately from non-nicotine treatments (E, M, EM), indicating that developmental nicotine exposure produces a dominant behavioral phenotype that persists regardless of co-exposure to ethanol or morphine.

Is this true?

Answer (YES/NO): NO